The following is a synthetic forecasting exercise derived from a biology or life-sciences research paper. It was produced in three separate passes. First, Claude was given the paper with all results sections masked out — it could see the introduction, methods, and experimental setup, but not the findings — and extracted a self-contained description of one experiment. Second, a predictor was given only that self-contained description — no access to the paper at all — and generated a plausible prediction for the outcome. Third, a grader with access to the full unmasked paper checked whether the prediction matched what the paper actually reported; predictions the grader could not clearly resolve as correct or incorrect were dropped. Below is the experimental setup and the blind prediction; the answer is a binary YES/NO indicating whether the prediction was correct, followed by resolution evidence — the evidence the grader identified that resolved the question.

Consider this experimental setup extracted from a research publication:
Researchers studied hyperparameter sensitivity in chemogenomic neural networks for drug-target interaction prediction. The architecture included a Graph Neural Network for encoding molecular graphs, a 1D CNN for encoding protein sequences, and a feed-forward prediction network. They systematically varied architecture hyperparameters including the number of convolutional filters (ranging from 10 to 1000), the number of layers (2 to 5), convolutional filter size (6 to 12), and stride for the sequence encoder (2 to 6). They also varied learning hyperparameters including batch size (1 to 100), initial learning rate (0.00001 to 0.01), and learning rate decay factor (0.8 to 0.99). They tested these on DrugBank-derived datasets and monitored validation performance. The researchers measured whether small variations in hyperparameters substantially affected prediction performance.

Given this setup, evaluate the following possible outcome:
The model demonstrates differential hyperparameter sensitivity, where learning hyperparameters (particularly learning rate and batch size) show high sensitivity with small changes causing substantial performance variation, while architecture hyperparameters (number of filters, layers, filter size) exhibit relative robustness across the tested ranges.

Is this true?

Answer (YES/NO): NO